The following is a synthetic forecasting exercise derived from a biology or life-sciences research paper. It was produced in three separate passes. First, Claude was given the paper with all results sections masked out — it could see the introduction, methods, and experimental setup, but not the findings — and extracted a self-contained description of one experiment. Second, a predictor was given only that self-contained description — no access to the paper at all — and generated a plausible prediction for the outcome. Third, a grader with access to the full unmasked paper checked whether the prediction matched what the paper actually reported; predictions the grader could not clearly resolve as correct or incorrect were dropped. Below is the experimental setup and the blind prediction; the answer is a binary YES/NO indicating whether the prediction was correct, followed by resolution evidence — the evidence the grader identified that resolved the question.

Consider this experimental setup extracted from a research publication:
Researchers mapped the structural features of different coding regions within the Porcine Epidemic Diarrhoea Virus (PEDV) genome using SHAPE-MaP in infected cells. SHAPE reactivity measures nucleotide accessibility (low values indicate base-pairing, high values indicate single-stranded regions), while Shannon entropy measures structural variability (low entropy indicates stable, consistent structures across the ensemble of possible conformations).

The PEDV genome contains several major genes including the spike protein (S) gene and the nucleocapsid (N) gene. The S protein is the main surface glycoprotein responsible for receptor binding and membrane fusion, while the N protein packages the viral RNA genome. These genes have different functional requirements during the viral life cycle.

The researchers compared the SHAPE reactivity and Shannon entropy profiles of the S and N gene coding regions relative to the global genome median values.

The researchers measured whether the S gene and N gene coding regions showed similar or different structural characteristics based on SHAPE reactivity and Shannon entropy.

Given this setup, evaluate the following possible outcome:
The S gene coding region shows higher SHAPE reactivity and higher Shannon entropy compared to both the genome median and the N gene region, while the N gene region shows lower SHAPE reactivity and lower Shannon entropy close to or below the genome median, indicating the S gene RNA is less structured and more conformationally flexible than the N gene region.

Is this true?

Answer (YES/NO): YES